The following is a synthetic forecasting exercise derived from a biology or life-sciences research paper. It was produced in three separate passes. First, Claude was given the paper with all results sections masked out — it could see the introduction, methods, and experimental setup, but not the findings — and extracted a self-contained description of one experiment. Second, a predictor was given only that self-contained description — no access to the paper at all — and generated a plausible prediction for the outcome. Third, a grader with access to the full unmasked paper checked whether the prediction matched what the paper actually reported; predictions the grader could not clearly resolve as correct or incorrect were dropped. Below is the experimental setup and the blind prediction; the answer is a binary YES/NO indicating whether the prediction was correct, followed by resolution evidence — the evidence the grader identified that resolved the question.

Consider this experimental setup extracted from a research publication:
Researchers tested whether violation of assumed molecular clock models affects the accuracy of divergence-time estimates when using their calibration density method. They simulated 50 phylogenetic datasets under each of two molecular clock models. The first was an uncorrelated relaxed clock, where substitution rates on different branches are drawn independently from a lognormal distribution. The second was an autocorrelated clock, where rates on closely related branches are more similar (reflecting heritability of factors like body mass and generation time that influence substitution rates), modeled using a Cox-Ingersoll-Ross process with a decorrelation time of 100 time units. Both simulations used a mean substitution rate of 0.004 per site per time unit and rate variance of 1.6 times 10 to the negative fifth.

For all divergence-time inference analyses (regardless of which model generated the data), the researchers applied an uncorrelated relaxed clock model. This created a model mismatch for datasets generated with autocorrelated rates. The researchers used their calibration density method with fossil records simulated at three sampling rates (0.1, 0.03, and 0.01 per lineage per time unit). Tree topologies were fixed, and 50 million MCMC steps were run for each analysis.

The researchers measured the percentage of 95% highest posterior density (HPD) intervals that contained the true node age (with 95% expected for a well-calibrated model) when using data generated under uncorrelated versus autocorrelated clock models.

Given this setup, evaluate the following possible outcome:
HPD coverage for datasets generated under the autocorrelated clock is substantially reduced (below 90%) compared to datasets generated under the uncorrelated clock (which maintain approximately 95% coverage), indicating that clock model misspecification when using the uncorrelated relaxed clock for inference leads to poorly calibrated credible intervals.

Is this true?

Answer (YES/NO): YES